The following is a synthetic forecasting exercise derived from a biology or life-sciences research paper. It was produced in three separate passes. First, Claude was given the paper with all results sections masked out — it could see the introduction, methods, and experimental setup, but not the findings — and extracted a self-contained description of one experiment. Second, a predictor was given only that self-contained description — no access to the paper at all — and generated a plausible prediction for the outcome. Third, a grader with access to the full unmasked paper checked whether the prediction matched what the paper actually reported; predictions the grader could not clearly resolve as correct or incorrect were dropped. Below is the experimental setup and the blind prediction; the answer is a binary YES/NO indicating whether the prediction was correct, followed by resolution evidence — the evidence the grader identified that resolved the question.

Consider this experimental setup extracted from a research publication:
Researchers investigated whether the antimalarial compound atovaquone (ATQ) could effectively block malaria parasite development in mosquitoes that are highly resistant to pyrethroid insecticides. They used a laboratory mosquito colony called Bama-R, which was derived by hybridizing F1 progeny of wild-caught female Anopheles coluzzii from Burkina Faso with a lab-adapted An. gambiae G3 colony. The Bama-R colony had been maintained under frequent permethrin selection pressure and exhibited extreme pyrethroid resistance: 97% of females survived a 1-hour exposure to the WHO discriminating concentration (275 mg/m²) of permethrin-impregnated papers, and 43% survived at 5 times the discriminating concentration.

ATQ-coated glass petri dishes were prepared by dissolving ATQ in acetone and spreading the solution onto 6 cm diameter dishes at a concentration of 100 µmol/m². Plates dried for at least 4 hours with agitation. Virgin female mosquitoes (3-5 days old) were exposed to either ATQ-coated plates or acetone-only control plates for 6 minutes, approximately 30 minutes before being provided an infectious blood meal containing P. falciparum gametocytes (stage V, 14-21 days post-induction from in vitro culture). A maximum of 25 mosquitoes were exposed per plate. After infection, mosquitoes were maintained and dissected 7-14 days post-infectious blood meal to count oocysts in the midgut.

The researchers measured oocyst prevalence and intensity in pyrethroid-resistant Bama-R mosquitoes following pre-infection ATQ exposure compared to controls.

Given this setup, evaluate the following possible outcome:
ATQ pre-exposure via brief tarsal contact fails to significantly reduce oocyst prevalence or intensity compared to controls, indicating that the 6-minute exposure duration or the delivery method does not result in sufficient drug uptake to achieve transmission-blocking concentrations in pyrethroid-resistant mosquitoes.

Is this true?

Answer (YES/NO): NO